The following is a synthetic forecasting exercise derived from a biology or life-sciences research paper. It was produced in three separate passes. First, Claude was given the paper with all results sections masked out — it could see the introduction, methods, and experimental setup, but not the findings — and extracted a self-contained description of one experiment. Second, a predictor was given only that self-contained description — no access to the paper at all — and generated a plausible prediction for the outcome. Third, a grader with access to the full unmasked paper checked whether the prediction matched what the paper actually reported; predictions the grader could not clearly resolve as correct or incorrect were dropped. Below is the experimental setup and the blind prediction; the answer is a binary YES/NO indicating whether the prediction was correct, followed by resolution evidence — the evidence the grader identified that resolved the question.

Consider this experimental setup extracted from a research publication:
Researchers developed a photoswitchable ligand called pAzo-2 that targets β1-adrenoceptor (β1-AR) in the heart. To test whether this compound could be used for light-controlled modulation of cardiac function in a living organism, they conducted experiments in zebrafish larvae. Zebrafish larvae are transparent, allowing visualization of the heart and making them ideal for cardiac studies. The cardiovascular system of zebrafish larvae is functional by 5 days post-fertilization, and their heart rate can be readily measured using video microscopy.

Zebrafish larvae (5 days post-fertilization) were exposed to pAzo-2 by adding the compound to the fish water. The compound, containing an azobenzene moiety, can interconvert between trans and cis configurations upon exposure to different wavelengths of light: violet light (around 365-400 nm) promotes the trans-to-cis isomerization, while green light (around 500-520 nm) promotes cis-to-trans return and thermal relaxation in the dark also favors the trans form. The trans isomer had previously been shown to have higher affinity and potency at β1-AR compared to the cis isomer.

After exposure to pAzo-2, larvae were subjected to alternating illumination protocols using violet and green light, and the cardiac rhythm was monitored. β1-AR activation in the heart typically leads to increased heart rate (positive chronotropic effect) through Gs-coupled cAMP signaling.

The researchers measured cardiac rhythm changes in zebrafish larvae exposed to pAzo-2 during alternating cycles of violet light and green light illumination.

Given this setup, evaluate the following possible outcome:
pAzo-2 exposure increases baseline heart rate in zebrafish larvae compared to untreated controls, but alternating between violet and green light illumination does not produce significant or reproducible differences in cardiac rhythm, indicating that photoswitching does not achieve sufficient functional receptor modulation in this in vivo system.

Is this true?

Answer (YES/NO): NO